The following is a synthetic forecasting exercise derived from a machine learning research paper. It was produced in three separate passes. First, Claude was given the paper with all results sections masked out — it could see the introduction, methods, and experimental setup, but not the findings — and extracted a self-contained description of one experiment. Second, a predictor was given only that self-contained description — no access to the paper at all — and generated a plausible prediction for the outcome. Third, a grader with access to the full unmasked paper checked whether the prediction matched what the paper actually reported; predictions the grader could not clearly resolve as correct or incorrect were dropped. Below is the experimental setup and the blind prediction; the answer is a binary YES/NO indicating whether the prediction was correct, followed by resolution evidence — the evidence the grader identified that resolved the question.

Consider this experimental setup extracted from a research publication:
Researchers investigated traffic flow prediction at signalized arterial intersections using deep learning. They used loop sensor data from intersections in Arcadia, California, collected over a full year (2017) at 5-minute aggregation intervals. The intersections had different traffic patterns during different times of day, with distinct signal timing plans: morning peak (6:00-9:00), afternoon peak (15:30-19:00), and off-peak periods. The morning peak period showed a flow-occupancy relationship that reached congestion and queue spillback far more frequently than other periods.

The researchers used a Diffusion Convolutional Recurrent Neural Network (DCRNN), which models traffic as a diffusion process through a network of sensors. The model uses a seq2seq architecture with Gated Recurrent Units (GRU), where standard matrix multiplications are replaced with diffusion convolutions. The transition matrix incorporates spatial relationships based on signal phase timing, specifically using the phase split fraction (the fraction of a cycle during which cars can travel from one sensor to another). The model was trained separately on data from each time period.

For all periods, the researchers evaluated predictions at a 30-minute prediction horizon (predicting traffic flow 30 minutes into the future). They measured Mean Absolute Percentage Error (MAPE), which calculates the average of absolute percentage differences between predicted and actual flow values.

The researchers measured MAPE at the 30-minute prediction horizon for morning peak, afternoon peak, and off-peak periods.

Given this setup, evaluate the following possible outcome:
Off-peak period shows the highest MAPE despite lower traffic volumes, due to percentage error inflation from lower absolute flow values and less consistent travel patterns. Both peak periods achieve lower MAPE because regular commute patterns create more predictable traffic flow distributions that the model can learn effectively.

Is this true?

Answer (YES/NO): NO